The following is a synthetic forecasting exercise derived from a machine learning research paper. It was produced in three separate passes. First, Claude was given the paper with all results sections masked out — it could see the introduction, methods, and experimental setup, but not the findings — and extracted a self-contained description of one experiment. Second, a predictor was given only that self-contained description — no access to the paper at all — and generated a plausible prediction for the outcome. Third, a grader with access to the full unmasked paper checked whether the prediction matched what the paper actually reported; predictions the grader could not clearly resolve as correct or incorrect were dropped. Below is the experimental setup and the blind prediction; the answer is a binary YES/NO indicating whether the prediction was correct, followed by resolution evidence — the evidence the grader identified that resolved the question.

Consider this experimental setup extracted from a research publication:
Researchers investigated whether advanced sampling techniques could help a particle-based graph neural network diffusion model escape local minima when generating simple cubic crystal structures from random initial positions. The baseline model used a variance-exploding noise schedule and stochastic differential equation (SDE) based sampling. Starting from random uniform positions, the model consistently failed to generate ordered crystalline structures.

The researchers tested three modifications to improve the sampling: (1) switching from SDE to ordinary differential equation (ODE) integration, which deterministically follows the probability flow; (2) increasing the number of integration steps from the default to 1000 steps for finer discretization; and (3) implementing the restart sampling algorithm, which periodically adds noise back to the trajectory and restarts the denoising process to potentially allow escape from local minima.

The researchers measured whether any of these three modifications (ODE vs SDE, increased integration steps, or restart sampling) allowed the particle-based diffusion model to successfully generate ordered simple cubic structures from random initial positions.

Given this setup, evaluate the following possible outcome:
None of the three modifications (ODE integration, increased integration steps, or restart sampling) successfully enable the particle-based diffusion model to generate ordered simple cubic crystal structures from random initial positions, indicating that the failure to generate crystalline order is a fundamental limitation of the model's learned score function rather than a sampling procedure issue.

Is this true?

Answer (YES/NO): NO